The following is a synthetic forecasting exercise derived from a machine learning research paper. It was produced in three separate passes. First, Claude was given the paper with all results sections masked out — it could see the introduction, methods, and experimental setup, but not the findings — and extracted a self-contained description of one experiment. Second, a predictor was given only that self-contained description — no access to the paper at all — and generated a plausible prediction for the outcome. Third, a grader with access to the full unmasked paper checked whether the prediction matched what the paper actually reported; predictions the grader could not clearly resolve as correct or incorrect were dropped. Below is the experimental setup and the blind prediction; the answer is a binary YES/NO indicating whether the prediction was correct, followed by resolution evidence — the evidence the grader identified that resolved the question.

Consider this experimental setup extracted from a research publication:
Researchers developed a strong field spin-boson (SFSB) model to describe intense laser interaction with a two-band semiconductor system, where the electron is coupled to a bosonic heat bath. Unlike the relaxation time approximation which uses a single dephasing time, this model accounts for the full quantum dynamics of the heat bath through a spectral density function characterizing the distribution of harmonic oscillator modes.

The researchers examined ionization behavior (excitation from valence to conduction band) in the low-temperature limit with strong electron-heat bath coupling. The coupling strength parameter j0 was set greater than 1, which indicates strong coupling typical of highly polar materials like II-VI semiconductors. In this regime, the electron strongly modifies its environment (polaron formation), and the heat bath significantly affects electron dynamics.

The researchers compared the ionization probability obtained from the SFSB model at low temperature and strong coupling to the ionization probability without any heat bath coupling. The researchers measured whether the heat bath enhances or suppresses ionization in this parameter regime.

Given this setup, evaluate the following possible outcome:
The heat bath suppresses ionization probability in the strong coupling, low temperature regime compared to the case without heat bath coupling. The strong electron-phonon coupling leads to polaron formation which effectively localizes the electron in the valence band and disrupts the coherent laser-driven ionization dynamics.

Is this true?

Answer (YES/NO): YES